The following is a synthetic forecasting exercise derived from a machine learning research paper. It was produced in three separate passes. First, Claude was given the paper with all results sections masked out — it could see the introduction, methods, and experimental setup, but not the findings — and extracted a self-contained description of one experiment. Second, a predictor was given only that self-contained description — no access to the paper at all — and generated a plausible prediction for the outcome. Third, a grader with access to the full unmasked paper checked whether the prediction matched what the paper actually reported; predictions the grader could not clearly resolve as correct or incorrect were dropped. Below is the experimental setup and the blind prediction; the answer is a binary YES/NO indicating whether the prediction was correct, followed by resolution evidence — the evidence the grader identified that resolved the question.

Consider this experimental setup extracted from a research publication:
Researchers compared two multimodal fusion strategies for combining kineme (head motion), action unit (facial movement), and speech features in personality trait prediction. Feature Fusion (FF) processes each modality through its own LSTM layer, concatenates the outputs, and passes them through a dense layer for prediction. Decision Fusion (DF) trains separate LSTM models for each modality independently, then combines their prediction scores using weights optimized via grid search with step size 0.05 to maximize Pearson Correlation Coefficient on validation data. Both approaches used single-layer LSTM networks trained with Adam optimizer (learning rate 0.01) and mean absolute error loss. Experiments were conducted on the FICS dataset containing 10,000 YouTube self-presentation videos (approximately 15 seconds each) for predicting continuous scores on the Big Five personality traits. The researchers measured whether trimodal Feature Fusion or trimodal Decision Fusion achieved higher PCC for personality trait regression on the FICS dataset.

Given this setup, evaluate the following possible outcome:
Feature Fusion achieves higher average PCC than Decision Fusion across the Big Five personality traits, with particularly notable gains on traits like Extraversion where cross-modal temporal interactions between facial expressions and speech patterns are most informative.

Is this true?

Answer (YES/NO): NO